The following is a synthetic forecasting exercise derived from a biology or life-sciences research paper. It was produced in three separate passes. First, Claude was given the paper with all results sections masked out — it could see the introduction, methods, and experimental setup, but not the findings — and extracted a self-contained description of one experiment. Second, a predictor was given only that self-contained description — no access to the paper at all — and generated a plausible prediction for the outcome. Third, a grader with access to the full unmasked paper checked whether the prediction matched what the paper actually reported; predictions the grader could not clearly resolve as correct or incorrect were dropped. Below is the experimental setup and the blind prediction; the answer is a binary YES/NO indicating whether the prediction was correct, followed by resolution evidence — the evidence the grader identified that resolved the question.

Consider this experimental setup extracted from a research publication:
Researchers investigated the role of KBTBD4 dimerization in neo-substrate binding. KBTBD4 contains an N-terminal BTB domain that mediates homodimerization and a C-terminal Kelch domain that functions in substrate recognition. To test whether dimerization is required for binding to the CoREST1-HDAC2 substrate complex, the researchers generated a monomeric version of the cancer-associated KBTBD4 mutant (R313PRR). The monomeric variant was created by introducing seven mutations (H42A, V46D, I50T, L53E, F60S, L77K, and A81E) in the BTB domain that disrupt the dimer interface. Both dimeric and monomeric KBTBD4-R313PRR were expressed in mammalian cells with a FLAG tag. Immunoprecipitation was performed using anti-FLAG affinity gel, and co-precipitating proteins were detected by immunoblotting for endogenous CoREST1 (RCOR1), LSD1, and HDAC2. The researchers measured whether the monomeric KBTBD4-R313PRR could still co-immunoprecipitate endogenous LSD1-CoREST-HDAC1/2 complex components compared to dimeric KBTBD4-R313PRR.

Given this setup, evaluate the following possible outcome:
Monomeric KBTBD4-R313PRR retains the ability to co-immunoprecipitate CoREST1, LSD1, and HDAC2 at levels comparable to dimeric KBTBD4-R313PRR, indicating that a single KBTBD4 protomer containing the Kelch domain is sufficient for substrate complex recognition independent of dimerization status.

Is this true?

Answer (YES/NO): NO